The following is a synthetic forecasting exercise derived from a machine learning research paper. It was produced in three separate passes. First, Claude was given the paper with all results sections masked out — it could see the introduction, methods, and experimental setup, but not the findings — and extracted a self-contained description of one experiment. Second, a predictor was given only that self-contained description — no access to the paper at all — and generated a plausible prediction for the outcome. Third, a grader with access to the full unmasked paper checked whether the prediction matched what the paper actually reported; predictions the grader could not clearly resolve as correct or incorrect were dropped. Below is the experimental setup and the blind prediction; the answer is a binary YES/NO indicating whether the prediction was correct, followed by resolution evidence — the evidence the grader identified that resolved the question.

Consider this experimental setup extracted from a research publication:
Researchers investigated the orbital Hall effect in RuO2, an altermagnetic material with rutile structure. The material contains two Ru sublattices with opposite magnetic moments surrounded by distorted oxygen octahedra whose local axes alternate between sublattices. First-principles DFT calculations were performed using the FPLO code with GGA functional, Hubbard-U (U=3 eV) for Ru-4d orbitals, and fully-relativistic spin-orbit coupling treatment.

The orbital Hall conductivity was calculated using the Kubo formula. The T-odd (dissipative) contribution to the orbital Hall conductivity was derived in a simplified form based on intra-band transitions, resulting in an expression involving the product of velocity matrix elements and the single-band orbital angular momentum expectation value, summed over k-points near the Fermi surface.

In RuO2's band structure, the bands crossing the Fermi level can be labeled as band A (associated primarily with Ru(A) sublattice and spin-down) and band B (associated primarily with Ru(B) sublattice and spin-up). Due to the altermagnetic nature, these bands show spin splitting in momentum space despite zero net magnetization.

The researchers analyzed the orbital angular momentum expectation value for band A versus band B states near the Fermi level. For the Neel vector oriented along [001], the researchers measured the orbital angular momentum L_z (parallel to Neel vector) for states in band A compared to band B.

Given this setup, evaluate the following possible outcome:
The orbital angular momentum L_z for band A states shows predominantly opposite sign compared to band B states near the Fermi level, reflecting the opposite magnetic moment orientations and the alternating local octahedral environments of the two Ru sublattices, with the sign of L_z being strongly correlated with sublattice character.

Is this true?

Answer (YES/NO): YES